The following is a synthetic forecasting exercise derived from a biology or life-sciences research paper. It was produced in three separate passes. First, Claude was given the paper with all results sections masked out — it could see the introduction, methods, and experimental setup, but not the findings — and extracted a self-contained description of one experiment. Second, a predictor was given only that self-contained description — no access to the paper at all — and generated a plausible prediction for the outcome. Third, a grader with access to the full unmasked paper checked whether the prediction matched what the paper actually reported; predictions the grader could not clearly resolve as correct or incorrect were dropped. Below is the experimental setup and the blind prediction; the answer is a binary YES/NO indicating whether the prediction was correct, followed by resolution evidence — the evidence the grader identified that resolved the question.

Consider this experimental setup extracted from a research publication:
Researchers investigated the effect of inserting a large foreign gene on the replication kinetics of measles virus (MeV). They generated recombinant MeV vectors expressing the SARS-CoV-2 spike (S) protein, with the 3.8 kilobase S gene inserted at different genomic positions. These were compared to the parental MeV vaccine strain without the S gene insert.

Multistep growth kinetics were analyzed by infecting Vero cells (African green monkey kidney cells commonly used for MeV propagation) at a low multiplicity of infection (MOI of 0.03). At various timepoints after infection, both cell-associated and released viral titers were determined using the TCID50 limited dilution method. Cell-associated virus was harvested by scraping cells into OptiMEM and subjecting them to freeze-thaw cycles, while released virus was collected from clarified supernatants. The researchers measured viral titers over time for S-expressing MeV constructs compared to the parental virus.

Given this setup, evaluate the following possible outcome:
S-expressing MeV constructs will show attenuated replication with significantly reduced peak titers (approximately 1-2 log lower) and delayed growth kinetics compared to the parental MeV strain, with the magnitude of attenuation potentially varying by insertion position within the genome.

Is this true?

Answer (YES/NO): NO